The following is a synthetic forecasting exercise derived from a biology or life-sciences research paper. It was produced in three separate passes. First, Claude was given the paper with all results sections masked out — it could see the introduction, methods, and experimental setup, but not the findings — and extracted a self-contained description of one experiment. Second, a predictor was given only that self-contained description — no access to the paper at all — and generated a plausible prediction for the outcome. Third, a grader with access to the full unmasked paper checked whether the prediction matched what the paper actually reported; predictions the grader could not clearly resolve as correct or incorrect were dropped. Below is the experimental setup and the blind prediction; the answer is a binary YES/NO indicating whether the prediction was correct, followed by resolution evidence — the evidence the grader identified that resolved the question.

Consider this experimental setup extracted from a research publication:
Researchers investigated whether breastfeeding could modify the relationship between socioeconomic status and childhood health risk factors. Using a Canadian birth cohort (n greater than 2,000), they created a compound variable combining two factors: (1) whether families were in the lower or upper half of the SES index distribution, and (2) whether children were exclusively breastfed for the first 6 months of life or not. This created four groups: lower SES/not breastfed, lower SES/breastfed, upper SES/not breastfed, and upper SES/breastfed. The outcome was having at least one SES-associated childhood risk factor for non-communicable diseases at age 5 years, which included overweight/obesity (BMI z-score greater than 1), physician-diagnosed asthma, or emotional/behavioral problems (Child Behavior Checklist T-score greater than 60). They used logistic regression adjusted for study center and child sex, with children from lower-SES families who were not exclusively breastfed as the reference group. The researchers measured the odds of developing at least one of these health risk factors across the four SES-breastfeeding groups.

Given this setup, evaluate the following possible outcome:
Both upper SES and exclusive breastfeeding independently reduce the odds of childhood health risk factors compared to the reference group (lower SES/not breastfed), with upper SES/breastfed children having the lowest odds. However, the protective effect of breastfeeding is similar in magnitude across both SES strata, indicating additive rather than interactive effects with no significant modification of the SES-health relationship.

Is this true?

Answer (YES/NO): NO